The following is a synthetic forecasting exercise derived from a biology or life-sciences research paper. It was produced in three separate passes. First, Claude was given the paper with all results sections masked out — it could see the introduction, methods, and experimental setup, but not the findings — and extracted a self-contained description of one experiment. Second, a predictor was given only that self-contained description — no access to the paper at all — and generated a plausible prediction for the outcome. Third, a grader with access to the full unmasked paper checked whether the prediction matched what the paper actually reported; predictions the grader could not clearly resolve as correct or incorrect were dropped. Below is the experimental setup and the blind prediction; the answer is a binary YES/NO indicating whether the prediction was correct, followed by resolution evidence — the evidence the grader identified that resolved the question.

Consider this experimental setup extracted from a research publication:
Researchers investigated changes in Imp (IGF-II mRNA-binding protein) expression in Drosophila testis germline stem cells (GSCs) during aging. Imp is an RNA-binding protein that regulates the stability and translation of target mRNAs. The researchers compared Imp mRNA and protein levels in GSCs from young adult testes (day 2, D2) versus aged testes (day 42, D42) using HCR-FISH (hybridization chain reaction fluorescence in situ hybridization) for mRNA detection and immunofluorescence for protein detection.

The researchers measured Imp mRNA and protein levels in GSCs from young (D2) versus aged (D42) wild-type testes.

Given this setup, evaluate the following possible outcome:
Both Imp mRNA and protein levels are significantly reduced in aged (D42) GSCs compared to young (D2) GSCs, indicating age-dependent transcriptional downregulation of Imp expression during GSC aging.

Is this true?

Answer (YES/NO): YES